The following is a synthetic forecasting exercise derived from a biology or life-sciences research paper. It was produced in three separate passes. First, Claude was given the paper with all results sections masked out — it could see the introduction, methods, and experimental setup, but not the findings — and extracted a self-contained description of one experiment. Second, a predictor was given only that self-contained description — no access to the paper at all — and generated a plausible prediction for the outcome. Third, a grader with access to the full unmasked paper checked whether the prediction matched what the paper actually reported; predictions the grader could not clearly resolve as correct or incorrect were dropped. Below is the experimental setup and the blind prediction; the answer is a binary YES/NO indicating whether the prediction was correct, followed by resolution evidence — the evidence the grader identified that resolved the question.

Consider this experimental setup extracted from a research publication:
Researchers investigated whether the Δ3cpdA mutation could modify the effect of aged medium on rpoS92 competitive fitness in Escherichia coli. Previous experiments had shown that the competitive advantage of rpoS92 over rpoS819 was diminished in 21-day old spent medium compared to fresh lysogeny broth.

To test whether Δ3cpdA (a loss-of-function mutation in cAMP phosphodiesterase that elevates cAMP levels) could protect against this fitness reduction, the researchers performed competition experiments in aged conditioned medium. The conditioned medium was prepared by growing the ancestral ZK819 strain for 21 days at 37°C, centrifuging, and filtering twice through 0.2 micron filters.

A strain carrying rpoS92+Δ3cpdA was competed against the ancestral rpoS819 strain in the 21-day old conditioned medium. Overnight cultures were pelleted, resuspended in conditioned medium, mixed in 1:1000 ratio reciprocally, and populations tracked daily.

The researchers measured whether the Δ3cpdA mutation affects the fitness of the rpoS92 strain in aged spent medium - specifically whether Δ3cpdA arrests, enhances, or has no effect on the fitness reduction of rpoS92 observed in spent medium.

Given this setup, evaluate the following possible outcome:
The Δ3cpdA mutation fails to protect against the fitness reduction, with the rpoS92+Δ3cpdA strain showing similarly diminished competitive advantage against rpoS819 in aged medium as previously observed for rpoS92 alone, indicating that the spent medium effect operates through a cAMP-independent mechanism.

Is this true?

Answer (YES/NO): NO